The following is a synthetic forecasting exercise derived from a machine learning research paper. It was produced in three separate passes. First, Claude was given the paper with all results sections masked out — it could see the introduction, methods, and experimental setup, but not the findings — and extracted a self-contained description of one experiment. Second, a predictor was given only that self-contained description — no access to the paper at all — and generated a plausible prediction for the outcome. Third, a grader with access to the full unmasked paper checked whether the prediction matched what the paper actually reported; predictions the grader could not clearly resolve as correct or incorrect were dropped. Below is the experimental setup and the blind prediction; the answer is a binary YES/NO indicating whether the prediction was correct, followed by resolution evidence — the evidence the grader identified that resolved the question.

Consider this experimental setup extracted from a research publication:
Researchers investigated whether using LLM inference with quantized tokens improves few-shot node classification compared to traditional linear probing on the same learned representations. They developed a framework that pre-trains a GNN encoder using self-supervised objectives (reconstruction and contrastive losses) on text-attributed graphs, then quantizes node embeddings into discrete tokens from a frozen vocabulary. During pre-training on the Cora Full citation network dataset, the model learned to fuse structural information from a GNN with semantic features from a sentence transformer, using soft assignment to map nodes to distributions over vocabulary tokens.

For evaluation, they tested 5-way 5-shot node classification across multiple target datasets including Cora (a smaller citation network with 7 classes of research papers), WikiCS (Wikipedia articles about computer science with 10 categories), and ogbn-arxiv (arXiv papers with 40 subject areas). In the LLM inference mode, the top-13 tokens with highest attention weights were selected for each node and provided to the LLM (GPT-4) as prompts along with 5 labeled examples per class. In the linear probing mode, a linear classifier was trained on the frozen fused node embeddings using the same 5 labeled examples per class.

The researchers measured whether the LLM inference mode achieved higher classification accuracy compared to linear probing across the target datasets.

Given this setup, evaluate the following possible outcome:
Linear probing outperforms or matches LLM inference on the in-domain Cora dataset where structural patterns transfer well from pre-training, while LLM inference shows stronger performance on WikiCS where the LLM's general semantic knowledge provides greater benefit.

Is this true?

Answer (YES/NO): NO